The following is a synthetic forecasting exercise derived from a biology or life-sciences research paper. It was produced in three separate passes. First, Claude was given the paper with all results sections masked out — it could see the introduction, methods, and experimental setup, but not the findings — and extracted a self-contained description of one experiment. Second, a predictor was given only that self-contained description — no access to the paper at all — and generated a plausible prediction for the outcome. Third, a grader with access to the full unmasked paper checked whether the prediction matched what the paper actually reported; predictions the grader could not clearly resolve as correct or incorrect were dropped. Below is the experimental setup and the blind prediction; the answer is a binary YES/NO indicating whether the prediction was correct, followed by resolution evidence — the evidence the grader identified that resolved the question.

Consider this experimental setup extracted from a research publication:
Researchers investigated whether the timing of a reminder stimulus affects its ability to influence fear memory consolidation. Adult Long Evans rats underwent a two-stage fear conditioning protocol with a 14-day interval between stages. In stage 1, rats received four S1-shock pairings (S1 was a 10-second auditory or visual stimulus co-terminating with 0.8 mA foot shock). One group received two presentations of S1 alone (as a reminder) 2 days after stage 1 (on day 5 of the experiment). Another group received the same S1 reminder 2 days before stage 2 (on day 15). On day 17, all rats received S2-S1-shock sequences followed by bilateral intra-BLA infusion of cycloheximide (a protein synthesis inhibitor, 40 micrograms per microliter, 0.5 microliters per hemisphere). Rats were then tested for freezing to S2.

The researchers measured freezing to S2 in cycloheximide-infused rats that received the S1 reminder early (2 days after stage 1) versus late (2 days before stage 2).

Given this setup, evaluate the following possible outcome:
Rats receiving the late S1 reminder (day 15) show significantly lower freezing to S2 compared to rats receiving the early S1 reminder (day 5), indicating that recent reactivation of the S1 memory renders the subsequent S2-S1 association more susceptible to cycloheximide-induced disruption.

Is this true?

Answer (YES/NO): NO